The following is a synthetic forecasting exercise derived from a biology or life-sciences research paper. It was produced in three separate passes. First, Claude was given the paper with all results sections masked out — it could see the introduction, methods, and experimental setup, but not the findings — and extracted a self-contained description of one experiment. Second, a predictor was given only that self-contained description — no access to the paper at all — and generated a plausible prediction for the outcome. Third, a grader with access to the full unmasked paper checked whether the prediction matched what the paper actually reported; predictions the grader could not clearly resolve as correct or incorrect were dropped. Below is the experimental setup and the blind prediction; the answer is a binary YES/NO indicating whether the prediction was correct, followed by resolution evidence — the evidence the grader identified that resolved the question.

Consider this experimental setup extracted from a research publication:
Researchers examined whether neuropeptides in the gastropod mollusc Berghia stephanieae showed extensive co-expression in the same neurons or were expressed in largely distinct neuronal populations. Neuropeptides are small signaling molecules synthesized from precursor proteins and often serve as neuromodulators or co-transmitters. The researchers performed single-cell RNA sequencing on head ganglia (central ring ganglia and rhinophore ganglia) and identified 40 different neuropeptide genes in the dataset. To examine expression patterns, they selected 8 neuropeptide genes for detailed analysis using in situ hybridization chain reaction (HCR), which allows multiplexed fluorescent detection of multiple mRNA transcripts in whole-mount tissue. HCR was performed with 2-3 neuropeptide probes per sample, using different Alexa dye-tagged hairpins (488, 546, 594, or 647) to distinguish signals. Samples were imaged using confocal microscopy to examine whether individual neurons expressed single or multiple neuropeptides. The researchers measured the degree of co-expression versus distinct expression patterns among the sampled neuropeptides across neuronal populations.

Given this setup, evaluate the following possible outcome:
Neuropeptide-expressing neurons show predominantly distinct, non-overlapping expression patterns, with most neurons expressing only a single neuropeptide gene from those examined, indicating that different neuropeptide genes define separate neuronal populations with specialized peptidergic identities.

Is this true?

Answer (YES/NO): YES